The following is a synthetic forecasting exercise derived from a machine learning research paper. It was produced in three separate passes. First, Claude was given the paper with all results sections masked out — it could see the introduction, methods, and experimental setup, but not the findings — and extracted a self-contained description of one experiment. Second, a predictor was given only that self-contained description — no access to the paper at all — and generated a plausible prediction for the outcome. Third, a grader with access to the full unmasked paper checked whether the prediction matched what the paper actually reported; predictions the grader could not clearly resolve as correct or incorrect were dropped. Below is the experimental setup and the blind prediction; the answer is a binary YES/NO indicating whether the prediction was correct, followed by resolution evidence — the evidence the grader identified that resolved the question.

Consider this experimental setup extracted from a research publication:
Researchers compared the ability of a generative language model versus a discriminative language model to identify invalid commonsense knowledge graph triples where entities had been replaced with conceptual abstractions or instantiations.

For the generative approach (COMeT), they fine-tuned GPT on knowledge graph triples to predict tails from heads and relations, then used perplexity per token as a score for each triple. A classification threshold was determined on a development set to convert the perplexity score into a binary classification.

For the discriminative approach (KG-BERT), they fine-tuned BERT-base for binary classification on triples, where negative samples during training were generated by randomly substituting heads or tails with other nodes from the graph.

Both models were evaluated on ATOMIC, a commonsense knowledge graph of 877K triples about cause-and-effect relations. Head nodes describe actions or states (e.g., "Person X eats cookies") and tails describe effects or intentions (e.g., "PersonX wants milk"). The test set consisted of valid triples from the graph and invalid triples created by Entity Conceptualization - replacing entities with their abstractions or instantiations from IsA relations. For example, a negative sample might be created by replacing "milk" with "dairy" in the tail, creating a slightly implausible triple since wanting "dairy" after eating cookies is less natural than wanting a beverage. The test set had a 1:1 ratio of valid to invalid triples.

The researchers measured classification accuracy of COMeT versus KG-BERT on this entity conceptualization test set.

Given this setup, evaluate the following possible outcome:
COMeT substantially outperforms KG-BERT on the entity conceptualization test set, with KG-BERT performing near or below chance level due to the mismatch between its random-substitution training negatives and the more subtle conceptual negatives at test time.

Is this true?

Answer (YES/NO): NO